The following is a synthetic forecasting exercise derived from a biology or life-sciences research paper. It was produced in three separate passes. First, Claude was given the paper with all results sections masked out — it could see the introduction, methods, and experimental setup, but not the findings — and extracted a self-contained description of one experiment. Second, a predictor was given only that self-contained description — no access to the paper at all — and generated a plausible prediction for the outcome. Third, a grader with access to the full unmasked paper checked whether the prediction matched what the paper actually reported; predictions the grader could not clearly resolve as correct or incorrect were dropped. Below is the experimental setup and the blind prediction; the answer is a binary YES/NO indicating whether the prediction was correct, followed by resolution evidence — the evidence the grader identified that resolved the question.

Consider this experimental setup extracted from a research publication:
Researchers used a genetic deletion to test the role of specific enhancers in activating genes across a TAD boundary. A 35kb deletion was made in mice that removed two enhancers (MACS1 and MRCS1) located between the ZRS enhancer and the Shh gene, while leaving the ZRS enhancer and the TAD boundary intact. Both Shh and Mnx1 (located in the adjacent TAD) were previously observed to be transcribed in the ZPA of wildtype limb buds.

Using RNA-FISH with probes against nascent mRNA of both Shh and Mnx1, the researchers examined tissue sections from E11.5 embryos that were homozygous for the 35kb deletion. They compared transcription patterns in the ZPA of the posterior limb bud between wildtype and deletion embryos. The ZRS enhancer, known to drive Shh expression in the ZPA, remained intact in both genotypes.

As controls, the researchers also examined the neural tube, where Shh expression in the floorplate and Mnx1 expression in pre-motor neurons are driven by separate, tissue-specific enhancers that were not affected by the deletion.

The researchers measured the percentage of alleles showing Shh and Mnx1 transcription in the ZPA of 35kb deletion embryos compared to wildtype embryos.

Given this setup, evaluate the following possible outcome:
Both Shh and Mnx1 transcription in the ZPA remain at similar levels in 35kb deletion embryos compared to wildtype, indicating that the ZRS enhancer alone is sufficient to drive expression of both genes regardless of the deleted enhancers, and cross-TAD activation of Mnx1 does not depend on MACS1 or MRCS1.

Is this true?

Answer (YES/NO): NO